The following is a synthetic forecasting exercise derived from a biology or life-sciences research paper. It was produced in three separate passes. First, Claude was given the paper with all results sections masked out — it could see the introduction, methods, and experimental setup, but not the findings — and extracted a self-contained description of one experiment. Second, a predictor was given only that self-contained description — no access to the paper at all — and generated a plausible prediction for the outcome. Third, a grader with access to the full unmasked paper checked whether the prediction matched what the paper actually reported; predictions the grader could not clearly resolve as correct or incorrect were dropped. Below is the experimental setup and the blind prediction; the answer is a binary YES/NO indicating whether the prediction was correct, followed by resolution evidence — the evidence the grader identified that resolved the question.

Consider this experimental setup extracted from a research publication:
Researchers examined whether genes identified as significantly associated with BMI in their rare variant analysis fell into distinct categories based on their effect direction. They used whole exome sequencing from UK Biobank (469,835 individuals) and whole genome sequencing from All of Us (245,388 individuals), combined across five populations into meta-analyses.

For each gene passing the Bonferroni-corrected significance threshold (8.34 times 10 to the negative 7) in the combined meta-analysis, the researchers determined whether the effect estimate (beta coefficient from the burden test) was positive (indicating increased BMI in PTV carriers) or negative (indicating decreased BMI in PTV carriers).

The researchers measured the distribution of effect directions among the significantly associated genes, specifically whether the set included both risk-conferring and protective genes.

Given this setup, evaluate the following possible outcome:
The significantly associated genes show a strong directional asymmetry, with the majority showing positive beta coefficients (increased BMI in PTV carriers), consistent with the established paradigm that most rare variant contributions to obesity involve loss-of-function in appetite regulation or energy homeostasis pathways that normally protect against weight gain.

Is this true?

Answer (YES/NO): NO